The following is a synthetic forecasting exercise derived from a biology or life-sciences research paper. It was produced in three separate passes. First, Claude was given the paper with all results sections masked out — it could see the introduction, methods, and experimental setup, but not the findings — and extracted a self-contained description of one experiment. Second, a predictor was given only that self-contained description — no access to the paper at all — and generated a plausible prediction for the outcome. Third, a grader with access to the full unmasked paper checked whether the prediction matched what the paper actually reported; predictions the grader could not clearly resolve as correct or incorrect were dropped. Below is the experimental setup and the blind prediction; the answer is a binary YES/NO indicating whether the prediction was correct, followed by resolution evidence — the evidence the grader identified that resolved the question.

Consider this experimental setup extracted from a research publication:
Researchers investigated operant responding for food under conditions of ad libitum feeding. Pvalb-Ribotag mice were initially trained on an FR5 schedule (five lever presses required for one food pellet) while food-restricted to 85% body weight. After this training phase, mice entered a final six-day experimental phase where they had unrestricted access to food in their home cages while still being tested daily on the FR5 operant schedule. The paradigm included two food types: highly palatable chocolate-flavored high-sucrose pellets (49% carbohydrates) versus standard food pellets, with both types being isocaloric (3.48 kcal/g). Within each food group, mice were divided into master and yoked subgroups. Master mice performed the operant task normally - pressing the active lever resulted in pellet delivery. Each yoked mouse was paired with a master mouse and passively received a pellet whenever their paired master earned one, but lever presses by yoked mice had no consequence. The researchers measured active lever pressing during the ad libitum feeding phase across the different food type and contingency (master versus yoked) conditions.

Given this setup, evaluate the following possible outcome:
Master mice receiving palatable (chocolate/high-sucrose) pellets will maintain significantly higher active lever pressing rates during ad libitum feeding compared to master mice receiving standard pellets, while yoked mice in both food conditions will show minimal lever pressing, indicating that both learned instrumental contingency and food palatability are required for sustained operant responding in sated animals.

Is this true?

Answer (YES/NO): YES